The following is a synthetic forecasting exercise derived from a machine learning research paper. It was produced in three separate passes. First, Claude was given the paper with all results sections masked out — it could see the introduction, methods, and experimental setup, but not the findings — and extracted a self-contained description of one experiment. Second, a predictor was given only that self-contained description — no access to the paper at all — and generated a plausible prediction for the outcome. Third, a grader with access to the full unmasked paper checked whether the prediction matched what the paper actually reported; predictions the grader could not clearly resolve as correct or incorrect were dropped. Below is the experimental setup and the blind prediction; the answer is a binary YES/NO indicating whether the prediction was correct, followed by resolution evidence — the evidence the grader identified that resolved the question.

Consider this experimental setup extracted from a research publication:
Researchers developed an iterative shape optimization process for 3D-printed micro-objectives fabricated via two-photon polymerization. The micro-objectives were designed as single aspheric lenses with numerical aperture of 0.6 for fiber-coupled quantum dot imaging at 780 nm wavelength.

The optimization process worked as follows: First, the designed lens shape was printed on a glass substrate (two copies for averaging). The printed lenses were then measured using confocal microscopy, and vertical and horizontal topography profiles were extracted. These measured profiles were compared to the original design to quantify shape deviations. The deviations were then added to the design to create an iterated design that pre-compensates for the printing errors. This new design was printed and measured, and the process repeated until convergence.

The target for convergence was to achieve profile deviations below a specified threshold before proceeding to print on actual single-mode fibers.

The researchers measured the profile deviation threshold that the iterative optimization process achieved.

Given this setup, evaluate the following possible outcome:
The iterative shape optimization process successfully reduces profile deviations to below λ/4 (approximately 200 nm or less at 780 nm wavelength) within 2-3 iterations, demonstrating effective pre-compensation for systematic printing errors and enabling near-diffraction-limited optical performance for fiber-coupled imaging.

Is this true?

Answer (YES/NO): NO